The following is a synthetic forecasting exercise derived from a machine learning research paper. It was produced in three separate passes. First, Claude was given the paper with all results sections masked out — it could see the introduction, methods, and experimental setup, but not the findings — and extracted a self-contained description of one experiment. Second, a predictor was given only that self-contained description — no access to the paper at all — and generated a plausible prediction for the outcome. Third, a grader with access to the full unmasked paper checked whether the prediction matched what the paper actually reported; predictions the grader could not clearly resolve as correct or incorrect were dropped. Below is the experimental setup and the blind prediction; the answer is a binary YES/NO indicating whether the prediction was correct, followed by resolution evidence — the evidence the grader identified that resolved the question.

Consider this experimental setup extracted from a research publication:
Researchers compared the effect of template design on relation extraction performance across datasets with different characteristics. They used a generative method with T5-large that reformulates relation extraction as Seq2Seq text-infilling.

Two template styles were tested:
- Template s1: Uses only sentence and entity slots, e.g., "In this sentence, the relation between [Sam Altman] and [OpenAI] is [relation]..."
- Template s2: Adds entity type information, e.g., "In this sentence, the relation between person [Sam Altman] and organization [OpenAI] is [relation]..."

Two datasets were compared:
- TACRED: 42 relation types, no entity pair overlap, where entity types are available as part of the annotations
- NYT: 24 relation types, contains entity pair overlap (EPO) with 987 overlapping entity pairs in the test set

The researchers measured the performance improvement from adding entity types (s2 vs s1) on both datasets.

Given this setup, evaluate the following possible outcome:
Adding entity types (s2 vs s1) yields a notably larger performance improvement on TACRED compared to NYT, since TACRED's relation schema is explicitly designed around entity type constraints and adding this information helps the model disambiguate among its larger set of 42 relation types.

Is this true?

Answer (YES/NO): NO